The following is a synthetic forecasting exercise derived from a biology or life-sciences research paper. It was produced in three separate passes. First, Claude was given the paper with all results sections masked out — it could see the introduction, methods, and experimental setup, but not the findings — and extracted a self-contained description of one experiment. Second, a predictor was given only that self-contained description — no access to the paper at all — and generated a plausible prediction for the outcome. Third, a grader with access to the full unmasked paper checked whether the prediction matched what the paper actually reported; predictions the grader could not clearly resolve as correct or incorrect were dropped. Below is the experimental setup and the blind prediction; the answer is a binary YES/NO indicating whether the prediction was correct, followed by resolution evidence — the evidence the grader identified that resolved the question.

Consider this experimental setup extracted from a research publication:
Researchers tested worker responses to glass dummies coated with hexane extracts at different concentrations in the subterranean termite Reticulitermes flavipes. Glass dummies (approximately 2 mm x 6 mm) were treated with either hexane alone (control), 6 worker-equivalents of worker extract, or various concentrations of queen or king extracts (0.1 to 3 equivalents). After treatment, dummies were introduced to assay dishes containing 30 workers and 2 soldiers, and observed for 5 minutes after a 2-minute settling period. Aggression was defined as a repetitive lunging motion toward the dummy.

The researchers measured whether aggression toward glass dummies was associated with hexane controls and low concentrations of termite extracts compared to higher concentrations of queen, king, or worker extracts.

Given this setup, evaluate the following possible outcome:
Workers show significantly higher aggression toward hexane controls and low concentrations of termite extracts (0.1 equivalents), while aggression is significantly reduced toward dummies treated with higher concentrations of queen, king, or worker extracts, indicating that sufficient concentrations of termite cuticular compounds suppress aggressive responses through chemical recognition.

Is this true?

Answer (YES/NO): NO